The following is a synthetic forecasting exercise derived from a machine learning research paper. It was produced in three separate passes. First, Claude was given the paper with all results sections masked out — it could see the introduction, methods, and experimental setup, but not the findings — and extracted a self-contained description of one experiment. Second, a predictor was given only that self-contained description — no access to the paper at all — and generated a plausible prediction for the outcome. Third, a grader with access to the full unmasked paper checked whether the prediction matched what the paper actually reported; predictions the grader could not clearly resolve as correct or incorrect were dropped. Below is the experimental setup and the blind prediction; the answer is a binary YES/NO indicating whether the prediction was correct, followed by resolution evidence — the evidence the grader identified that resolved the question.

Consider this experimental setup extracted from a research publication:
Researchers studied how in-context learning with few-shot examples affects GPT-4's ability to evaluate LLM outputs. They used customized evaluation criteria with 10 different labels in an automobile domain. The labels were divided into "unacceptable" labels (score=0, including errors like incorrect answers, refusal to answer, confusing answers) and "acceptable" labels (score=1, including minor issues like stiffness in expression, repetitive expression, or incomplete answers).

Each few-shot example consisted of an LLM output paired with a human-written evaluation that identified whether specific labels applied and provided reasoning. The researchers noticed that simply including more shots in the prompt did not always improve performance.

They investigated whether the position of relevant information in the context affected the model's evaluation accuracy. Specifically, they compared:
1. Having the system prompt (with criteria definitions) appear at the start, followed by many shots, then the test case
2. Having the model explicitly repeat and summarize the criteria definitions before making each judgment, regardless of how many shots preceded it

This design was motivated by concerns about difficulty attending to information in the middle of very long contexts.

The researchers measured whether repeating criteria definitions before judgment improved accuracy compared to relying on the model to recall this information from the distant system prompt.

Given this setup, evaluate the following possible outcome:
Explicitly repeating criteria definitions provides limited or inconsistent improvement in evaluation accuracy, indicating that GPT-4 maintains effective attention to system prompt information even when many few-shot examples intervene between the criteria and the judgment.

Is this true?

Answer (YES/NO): NO